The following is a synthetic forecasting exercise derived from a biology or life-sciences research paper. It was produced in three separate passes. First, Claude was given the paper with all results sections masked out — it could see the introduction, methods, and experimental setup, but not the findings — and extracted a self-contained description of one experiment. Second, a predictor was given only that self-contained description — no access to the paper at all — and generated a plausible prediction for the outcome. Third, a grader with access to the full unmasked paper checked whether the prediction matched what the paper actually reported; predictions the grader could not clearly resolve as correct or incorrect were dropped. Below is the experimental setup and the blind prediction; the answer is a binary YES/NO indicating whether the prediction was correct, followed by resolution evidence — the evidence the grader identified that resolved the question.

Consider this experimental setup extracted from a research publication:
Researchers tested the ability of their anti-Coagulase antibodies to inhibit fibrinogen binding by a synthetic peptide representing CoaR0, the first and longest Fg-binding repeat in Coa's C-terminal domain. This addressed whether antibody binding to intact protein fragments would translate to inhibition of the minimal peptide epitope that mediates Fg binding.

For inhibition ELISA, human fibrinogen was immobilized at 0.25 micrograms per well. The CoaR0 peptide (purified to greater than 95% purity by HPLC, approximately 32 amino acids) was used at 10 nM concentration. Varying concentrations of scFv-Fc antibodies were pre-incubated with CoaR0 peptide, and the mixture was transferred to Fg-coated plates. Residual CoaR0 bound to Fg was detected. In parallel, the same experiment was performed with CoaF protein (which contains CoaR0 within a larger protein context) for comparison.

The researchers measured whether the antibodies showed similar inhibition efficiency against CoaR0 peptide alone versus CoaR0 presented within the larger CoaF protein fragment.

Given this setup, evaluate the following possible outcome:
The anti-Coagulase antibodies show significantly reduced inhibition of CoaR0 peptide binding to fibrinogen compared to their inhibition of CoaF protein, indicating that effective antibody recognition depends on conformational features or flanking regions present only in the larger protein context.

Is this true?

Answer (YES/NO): NO